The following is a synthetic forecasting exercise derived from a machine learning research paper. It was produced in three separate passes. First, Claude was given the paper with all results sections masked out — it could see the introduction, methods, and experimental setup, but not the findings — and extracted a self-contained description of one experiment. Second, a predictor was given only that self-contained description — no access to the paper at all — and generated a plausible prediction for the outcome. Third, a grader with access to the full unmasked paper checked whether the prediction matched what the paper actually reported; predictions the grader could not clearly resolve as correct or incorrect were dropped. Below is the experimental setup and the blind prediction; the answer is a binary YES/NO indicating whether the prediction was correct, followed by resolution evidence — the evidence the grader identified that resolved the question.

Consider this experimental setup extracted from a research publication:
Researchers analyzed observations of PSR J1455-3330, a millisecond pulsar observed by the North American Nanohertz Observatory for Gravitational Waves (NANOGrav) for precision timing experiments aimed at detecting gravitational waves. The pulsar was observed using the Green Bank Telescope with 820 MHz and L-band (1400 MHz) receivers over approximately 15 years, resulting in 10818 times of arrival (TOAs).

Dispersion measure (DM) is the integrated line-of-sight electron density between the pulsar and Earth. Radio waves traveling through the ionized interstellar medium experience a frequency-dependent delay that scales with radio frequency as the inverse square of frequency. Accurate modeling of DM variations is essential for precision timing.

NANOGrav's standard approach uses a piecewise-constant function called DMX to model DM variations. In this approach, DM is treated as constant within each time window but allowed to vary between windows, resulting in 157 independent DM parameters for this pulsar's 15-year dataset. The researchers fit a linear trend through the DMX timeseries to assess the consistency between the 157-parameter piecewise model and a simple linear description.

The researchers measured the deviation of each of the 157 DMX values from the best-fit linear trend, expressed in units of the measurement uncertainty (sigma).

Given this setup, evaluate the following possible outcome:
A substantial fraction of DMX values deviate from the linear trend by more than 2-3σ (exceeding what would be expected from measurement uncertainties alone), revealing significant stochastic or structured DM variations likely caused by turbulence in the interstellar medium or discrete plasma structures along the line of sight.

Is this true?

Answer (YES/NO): NO